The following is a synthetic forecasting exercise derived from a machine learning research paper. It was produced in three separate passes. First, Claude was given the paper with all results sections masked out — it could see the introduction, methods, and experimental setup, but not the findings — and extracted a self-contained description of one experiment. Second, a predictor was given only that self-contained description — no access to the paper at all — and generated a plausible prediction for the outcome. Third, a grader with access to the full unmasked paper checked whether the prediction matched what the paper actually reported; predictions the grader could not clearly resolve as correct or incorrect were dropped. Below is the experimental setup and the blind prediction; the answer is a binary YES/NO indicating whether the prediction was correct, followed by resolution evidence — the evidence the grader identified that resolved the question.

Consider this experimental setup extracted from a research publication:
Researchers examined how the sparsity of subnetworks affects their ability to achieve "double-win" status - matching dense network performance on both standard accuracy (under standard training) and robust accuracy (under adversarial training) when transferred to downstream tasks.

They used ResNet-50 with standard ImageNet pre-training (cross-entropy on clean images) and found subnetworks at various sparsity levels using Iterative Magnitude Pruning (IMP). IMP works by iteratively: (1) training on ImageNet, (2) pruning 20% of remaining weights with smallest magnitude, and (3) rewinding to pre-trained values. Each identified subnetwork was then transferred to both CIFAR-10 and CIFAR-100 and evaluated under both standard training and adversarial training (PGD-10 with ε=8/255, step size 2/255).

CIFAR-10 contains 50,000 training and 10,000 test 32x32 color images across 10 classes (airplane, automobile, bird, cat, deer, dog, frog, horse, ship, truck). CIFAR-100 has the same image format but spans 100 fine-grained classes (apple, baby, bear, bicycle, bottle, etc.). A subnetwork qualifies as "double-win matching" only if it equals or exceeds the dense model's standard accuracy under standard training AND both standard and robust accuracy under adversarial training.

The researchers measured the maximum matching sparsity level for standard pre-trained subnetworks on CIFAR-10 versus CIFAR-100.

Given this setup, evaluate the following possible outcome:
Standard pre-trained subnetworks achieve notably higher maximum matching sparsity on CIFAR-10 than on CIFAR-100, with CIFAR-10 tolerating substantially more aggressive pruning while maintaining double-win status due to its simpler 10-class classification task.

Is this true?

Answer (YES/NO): YES